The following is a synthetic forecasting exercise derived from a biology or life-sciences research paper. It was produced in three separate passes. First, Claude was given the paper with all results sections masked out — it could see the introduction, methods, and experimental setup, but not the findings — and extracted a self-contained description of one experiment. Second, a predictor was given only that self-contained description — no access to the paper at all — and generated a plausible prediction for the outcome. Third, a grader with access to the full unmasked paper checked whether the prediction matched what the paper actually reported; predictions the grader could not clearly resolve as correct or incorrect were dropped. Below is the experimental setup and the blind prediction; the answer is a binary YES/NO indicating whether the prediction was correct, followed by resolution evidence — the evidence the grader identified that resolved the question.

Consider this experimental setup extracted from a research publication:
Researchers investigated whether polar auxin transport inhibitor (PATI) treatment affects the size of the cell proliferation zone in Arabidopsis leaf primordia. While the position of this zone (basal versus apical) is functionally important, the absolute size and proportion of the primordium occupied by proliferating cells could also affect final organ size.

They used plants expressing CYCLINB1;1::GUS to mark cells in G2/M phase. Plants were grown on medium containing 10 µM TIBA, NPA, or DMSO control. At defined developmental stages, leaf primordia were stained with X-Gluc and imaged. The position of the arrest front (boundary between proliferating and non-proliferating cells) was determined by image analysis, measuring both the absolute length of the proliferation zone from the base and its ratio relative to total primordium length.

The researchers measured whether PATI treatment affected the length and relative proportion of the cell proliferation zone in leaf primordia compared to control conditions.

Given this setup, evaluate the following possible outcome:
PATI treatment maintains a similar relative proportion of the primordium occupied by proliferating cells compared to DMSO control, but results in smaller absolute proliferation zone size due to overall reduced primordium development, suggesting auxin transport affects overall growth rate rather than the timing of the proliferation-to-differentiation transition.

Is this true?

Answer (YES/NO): NO